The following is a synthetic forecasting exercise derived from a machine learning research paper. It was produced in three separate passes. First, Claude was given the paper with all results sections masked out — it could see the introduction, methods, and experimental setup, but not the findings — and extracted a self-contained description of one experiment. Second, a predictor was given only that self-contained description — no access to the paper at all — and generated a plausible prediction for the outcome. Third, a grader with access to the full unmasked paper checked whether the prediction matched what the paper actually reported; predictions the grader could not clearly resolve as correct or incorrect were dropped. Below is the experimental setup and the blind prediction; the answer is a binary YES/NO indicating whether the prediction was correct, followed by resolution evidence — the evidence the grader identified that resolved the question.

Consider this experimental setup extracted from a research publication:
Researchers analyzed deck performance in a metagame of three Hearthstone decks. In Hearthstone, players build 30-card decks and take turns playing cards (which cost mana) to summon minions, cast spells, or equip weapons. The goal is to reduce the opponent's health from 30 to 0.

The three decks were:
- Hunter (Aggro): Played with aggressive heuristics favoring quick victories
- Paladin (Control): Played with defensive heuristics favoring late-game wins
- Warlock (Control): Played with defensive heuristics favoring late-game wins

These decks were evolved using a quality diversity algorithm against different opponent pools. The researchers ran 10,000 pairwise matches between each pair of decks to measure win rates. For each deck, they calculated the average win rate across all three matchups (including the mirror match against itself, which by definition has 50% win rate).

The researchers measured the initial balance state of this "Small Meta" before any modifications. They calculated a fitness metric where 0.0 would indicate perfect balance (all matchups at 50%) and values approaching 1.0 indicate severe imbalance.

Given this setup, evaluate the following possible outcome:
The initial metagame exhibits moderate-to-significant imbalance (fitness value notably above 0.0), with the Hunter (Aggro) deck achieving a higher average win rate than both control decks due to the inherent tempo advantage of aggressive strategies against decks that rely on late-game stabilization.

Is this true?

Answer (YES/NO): NO